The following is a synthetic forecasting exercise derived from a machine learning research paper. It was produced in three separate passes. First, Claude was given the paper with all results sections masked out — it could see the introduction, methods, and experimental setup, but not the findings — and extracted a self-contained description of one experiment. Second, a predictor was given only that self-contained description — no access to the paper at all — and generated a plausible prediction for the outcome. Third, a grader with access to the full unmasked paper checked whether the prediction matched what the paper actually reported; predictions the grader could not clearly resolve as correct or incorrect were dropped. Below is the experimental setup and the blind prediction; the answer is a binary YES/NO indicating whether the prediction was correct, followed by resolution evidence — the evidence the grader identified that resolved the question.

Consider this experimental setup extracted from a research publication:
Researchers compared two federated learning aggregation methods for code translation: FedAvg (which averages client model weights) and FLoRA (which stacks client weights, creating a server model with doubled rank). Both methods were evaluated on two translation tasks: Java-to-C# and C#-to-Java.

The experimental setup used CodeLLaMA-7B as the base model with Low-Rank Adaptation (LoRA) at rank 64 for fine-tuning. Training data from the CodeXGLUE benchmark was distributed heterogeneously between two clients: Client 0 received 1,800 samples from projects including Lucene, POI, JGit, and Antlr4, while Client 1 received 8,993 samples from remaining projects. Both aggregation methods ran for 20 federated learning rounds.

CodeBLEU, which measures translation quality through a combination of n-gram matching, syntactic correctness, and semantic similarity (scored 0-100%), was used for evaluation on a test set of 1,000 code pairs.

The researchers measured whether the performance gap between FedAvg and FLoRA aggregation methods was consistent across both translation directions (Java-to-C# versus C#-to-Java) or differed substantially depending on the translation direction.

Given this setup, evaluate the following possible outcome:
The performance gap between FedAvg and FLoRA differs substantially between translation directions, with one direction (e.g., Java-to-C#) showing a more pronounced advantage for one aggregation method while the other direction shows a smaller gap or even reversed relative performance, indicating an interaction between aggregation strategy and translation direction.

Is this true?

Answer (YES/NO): NO